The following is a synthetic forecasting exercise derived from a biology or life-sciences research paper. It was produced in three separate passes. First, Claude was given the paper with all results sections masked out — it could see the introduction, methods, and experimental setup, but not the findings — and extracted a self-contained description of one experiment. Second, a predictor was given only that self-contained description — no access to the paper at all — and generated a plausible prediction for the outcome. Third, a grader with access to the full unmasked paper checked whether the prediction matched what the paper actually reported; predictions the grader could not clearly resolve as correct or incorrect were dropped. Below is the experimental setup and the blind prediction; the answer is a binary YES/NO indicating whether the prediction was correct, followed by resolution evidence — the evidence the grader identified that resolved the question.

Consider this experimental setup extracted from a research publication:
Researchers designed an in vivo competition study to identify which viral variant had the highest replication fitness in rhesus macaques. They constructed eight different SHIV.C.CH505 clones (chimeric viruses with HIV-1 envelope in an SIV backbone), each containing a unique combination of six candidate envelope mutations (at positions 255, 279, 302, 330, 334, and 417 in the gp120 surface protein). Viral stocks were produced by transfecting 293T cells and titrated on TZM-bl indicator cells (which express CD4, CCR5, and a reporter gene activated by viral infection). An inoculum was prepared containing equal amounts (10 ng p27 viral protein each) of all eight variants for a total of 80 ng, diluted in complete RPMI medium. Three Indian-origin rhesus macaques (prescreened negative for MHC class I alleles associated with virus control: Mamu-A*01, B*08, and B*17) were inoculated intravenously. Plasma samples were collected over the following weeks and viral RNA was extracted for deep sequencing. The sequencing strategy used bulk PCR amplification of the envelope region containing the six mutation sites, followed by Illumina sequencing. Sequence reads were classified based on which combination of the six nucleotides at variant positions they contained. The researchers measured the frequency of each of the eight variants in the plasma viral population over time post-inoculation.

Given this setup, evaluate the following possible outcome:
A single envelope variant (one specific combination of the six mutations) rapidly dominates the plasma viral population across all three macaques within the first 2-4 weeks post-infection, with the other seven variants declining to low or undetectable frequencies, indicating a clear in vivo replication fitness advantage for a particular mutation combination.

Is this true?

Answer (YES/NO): YES